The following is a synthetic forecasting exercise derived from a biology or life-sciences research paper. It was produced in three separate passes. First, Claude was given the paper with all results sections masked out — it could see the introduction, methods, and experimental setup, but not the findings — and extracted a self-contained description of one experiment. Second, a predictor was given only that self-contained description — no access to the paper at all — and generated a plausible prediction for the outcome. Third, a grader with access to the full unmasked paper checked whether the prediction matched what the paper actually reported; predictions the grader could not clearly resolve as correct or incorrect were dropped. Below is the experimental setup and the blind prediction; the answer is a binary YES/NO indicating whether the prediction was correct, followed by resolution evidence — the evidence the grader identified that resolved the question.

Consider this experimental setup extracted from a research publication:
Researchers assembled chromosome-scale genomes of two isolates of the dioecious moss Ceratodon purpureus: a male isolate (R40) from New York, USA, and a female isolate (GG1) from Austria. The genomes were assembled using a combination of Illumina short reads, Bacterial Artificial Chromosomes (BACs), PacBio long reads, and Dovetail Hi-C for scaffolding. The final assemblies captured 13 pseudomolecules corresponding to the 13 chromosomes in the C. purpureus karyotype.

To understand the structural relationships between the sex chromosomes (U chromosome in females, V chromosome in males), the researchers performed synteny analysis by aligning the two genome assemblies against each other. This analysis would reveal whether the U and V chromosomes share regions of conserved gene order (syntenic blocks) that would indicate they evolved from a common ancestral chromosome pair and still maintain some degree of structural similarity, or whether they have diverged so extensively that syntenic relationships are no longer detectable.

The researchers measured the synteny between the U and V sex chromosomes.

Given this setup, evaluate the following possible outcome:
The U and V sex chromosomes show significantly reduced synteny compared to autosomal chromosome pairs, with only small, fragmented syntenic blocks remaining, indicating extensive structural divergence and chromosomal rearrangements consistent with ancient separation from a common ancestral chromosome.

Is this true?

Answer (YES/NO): NO